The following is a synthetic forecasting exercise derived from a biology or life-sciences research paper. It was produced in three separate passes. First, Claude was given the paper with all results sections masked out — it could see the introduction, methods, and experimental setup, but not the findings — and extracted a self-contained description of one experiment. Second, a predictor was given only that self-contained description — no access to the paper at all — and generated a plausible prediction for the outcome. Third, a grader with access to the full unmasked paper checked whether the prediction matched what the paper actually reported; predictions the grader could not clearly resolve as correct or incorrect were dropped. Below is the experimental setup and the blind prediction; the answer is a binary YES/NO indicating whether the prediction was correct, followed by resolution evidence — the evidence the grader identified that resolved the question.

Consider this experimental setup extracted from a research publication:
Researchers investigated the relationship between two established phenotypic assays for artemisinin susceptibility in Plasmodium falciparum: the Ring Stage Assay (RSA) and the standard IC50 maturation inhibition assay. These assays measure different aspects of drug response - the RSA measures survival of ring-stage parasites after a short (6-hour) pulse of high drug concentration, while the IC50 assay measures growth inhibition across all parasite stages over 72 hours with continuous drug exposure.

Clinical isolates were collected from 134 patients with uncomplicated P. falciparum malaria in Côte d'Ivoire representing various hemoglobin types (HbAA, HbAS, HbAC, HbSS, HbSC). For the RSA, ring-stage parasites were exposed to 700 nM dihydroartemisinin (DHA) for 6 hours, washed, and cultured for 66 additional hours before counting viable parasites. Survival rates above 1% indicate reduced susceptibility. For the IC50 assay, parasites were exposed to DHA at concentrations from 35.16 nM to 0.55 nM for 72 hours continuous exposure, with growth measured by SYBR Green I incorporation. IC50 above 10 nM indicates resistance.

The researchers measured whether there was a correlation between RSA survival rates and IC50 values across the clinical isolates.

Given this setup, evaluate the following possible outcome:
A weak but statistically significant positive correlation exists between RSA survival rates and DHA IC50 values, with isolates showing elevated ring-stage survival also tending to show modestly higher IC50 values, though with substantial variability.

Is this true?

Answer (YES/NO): NO